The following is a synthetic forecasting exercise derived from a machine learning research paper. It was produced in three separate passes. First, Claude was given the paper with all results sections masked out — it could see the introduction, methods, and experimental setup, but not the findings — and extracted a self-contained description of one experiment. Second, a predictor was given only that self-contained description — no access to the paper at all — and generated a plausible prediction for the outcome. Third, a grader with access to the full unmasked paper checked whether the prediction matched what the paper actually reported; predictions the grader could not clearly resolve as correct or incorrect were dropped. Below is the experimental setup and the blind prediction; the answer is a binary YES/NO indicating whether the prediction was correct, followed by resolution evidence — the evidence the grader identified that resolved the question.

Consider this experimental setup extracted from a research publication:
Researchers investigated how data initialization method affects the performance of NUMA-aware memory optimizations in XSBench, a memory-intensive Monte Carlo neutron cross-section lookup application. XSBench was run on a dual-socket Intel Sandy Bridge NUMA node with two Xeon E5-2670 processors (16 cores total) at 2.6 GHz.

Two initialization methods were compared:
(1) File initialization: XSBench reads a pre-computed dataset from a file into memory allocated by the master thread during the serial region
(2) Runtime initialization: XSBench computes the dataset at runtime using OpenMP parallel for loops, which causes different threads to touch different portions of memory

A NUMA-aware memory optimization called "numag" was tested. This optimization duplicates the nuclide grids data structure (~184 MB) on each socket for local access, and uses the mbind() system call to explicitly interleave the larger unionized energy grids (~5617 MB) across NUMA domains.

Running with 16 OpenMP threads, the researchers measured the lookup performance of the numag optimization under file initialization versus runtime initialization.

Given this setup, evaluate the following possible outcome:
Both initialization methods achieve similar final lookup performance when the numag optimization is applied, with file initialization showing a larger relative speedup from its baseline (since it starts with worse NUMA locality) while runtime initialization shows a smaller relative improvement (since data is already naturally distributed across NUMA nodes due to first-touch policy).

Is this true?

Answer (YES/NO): NO